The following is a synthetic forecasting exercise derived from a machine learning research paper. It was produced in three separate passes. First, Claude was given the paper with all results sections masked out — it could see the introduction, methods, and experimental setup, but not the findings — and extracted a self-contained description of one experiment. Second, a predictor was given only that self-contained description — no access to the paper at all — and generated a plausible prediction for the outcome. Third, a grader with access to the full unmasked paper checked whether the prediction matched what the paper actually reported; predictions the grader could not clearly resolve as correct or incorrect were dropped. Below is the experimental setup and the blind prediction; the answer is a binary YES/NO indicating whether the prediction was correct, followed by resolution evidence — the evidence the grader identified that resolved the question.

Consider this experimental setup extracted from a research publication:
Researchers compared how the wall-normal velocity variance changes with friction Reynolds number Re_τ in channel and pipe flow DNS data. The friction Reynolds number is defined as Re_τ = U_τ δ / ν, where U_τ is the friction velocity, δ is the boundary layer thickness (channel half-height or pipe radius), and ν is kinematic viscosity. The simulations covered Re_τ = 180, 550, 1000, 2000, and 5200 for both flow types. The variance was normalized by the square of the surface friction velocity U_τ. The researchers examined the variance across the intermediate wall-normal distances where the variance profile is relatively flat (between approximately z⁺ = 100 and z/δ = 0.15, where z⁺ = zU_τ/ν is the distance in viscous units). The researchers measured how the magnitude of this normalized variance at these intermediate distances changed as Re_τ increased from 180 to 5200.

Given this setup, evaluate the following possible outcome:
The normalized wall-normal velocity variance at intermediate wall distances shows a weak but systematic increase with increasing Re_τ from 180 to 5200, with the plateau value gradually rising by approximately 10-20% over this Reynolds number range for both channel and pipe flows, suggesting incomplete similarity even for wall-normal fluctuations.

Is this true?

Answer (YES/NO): NO